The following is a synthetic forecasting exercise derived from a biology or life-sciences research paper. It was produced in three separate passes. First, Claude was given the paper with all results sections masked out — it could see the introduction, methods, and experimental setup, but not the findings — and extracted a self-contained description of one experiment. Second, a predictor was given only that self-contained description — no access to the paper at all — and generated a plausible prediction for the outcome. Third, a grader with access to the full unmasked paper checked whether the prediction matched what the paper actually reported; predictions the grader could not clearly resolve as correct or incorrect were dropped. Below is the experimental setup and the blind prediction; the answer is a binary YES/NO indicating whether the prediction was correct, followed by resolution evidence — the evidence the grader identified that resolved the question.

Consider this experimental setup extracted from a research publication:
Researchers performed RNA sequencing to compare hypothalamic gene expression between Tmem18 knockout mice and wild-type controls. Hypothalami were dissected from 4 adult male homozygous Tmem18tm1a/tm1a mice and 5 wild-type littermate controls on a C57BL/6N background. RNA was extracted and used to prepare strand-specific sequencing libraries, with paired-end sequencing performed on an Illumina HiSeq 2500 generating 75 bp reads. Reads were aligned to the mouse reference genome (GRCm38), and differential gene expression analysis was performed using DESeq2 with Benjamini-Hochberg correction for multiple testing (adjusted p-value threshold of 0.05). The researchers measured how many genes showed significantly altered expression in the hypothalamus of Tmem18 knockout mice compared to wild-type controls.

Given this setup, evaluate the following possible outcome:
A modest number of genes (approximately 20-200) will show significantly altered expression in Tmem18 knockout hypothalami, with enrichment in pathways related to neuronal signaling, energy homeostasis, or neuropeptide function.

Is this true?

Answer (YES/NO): NO